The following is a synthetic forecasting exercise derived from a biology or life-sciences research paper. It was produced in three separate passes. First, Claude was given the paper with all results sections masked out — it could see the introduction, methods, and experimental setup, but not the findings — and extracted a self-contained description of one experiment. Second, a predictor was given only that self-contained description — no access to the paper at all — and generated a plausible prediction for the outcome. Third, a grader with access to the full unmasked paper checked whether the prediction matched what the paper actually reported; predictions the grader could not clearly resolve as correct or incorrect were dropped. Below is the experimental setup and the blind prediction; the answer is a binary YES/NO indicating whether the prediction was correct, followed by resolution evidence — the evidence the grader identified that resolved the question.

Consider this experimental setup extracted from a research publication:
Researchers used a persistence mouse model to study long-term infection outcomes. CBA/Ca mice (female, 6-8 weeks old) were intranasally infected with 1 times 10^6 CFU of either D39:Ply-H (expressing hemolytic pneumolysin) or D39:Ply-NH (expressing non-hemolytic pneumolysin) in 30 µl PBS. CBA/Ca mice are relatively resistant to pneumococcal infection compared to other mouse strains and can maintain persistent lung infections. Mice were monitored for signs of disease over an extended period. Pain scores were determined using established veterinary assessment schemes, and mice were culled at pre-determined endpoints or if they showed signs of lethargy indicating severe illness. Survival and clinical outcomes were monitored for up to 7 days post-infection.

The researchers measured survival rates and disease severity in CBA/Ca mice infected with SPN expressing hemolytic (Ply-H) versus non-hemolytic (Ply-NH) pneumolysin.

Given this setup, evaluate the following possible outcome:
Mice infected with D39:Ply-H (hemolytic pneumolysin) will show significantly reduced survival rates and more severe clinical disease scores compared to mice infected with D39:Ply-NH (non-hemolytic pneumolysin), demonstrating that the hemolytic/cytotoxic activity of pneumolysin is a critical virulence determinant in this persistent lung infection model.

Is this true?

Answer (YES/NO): NO